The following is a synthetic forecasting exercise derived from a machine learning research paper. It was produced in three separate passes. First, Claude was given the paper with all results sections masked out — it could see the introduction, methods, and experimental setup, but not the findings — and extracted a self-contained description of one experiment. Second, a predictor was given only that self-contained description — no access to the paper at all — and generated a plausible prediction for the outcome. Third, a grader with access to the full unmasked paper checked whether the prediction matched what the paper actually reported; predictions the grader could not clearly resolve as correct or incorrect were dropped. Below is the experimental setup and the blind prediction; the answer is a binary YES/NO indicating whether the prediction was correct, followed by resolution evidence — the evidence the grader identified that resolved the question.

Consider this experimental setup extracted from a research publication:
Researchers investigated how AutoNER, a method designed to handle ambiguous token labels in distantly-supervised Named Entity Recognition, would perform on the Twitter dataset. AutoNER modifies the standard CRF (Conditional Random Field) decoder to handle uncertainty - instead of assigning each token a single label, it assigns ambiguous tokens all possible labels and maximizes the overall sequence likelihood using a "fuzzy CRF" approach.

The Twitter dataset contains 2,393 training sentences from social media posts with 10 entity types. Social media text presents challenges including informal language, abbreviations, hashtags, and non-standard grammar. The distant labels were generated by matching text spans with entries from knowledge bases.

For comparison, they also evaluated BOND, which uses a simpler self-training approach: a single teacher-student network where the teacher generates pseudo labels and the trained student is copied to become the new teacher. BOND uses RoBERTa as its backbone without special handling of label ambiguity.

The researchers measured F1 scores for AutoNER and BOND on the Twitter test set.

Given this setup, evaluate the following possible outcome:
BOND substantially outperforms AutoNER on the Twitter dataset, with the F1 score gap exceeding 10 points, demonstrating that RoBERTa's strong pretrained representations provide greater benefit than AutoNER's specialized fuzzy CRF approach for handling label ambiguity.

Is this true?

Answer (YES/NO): YES